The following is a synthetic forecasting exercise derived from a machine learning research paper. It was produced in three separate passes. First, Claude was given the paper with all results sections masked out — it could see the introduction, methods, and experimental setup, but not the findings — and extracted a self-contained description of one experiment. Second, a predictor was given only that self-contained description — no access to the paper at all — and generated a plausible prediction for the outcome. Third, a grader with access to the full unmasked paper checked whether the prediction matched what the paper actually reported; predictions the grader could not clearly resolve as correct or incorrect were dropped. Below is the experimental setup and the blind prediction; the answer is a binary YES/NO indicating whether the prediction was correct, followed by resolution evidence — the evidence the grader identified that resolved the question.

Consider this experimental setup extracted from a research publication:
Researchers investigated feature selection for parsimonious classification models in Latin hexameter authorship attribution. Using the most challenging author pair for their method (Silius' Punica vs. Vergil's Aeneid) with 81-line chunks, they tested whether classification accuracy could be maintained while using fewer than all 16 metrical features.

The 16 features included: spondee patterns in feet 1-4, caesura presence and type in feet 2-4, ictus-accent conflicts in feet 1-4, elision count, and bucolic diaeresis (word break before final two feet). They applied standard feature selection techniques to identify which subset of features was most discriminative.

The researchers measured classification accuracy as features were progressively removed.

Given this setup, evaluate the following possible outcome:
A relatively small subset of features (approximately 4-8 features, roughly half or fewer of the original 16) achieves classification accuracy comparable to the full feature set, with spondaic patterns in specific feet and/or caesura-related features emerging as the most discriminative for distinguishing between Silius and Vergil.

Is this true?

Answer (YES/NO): YES